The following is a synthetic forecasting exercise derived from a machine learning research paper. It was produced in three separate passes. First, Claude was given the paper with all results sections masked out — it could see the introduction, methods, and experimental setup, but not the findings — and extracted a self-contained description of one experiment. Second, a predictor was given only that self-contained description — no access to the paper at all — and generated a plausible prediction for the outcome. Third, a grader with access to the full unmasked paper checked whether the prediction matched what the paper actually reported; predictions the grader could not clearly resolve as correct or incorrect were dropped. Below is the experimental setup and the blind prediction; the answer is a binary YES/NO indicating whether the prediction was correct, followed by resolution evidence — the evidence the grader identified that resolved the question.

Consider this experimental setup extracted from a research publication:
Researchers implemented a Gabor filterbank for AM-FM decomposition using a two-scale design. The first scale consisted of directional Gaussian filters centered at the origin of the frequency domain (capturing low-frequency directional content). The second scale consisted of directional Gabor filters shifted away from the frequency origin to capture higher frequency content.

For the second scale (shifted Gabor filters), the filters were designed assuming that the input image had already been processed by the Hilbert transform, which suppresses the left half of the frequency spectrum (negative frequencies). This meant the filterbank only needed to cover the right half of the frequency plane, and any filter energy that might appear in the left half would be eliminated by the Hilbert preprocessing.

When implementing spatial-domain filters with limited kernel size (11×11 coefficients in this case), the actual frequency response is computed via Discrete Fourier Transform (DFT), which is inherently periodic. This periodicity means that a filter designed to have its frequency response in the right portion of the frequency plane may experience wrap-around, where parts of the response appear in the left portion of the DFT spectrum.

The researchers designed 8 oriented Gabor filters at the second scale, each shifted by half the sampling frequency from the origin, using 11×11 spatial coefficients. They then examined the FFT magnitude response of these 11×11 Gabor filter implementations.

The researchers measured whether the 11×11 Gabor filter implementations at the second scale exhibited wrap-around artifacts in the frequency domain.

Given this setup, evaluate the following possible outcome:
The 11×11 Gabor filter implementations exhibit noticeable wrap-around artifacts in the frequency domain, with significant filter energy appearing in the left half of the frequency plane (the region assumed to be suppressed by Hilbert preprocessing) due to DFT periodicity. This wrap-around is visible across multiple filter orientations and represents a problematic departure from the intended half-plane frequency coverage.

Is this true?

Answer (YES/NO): NO